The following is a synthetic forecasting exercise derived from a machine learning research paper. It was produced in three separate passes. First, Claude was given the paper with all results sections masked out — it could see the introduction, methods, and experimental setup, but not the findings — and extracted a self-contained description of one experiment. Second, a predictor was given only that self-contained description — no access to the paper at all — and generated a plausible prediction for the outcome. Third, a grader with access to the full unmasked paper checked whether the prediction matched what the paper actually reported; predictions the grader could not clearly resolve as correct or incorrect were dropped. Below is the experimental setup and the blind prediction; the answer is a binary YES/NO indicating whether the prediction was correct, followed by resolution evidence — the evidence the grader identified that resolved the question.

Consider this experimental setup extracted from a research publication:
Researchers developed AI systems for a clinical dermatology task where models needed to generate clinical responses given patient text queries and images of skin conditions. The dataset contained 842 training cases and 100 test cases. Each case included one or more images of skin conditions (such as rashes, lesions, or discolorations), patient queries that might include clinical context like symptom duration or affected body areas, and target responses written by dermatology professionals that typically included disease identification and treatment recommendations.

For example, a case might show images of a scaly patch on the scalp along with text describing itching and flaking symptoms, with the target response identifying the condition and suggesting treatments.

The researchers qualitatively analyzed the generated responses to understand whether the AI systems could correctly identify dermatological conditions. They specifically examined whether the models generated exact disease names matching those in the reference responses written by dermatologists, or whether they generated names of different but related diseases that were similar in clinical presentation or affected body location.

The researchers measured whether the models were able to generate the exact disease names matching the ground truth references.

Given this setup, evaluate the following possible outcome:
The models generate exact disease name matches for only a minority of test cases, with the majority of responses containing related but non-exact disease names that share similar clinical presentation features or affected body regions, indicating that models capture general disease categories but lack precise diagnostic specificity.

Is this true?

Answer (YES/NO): YES